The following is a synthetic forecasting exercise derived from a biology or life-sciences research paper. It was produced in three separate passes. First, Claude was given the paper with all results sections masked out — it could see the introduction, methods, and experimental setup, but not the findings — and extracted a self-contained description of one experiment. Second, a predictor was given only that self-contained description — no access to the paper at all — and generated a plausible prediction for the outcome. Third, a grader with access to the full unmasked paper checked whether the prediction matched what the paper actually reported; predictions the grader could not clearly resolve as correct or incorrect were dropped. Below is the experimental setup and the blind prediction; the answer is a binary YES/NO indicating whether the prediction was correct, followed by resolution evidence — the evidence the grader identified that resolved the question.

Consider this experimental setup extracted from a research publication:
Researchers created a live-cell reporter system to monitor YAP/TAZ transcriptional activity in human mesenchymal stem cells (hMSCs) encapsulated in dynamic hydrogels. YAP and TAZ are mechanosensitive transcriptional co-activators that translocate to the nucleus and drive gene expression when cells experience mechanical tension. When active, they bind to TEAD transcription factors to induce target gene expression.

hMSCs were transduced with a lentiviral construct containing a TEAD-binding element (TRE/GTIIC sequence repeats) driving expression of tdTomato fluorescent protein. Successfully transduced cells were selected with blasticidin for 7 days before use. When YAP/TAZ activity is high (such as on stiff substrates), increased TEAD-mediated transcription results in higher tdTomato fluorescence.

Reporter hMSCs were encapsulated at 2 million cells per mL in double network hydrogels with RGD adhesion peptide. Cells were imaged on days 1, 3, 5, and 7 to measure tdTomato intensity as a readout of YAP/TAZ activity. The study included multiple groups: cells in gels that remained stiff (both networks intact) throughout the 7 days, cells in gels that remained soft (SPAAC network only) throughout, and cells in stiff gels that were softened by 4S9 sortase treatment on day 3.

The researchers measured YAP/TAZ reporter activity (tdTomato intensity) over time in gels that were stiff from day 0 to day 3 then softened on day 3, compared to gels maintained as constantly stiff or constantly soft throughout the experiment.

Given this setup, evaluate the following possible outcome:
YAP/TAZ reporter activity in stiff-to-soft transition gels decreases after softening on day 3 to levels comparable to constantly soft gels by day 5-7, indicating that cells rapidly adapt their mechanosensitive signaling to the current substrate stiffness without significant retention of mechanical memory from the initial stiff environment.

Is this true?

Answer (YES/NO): NO